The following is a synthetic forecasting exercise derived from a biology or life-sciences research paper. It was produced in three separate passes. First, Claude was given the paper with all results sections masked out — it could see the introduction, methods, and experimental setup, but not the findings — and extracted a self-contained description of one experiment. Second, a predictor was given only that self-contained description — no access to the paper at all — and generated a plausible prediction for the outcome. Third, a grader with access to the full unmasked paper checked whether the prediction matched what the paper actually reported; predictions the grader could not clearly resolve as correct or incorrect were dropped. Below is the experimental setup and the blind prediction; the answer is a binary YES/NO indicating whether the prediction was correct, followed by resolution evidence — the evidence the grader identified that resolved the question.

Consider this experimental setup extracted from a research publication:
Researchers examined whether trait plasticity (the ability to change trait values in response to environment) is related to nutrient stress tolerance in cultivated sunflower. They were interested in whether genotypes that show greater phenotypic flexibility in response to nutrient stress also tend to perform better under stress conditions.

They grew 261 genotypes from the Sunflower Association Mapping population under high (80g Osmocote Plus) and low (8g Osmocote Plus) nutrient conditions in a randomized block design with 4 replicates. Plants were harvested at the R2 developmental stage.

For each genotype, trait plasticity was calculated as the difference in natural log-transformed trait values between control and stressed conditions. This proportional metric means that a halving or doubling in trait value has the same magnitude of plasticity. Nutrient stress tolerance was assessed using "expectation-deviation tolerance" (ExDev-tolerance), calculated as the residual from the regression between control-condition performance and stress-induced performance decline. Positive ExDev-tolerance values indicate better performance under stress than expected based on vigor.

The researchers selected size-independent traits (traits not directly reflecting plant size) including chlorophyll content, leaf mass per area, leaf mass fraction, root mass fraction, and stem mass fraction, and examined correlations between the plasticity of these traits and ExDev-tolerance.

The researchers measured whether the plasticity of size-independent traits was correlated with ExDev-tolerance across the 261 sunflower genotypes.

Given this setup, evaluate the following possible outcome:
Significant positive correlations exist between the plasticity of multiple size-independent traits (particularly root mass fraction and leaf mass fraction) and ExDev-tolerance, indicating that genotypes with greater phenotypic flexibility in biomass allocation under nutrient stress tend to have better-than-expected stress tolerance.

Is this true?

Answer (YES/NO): NO